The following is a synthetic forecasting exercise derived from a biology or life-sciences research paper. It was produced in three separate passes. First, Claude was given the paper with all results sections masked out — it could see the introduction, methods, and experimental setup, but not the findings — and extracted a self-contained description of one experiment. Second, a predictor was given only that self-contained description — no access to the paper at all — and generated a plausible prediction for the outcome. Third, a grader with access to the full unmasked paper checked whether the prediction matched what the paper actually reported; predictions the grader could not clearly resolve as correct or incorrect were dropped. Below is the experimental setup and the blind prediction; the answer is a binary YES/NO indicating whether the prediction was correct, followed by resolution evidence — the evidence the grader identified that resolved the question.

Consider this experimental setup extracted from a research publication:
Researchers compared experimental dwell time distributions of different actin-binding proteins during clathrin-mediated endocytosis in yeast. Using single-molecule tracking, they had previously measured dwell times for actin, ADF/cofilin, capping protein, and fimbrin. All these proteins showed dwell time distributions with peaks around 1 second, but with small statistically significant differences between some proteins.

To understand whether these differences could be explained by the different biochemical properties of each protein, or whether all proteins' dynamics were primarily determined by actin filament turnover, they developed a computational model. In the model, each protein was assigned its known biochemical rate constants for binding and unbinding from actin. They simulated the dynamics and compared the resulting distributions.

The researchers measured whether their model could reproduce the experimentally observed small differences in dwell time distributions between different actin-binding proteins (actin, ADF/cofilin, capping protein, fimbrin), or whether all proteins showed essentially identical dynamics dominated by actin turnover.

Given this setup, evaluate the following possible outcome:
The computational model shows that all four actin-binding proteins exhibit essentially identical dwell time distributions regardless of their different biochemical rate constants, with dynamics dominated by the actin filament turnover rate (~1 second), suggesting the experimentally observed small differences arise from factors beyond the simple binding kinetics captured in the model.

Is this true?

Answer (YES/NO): NO